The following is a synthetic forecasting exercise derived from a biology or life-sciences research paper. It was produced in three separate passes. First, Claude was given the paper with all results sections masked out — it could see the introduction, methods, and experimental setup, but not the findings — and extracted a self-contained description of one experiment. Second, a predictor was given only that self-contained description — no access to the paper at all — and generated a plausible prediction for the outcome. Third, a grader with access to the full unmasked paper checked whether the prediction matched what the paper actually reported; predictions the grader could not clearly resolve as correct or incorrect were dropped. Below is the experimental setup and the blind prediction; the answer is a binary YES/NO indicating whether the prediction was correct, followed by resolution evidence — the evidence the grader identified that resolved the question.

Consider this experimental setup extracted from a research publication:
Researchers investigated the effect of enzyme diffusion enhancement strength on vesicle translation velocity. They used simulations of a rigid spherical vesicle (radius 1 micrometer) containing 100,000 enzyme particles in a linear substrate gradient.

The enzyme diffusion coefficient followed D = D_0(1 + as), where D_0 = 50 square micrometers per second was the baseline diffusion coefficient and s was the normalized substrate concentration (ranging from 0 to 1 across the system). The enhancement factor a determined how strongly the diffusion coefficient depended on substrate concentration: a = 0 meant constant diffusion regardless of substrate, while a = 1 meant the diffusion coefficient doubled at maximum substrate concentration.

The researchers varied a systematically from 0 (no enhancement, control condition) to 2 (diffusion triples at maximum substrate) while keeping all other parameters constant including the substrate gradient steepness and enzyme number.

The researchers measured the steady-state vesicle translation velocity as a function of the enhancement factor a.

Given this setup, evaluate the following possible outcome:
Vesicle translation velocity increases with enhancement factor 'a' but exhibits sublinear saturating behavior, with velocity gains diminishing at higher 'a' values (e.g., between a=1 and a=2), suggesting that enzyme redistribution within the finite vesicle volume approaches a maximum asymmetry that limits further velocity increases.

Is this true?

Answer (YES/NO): NO